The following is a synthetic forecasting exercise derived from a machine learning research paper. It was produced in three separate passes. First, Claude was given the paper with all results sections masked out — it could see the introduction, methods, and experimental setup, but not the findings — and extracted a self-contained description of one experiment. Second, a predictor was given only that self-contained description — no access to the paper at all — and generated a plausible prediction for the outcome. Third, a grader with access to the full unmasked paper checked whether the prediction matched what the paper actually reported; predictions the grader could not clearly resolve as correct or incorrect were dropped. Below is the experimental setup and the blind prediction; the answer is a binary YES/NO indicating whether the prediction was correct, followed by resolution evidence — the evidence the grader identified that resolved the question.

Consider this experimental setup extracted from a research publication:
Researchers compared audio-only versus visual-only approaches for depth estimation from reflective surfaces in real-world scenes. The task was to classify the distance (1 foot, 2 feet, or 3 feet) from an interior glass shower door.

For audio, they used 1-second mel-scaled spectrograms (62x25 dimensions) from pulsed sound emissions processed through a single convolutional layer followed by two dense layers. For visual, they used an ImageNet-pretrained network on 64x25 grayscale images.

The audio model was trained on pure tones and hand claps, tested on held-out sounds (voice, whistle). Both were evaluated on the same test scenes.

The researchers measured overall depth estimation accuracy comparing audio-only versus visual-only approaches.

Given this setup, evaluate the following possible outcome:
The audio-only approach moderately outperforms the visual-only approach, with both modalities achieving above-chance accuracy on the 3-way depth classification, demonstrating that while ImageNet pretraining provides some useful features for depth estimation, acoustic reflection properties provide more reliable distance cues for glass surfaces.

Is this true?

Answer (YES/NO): NO